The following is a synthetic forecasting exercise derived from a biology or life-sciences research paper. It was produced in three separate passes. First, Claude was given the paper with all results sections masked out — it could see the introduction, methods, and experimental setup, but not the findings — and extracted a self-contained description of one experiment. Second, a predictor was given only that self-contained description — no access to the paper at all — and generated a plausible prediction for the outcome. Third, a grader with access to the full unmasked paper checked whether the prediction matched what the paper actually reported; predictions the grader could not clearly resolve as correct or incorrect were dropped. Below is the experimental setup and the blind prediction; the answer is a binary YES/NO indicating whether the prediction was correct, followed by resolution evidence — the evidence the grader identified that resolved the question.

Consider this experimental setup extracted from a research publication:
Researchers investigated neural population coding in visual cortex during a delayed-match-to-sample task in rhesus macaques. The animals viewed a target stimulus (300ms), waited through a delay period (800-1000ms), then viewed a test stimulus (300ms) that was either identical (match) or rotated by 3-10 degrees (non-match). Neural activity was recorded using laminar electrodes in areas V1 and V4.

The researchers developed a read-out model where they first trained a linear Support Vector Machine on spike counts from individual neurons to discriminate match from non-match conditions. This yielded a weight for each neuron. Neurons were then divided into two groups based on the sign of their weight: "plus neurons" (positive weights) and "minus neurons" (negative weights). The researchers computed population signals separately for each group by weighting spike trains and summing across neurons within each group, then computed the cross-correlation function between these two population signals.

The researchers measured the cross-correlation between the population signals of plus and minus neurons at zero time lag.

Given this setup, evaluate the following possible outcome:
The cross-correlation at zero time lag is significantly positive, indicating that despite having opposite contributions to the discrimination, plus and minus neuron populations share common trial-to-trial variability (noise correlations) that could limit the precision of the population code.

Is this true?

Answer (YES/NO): NO